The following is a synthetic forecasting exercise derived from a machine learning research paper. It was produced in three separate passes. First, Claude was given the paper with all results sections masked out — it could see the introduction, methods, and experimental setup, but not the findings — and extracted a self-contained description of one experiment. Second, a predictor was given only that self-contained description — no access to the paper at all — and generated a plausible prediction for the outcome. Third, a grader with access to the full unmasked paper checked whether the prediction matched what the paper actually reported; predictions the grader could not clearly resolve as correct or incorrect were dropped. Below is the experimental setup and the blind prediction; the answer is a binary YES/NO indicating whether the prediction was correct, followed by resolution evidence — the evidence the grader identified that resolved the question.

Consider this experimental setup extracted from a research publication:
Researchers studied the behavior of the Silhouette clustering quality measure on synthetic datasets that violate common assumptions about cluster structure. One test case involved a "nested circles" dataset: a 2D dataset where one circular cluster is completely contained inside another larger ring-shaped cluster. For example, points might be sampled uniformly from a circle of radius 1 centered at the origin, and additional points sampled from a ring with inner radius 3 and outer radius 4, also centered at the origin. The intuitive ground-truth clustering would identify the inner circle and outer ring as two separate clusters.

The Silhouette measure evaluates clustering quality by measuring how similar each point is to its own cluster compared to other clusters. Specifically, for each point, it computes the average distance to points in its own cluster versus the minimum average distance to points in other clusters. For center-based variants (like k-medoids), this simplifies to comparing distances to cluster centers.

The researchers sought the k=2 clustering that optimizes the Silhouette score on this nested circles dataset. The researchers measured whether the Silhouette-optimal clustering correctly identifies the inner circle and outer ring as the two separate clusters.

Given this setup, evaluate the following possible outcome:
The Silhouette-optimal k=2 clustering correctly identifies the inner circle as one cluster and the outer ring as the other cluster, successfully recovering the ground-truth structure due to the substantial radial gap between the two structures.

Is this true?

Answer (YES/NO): NO